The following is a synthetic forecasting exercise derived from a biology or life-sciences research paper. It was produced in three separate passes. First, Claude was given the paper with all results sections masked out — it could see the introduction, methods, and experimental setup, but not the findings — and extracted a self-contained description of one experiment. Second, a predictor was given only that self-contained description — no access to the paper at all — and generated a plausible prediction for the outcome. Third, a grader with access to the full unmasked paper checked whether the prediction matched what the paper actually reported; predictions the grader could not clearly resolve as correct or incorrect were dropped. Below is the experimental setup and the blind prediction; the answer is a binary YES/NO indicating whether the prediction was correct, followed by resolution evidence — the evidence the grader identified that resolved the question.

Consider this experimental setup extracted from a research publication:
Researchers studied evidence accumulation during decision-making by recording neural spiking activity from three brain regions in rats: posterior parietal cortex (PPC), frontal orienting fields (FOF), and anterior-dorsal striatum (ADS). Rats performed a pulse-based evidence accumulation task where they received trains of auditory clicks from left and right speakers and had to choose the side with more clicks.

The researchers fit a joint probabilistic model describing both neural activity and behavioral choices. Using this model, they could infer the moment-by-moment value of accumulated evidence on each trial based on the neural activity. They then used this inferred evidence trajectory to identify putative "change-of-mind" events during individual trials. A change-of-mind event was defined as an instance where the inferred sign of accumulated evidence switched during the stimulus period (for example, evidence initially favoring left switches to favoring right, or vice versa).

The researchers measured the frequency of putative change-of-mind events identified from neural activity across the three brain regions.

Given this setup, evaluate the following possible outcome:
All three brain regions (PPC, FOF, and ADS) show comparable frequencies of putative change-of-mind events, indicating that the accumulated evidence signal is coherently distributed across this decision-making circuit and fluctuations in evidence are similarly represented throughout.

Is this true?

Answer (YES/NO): NO